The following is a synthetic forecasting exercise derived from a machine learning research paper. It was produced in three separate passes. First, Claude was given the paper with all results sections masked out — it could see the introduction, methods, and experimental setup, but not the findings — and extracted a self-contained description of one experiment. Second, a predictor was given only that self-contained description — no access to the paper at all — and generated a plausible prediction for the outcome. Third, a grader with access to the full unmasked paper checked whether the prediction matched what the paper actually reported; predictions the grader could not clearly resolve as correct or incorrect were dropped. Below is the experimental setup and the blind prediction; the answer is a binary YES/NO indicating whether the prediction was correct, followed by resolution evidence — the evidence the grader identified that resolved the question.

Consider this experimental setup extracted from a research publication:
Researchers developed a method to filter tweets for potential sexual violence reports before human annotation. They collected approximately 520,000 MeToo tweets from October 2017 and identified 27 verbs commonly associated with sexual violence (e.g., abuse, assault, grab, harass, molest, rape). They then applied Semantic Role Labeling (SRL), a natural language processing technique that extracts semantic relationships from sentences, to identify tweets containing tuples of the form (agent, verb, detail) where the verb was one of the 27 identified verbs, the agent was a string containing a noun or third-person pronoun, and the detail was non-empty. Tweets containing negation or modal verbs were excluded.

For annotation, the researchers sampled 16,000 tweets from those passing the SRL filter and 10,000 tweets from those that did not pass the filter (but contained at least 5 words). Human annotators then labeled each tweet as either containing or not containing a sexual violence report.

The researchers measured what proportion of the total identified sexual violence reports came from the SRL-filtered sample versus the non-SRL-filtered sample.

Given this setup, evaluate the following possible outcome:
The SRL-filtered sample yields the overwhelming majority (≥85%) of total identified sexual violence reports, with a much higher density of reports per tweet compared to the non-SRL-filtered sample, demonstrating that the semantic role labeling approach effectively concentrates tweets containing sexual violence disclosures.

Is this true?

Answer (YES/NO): NO